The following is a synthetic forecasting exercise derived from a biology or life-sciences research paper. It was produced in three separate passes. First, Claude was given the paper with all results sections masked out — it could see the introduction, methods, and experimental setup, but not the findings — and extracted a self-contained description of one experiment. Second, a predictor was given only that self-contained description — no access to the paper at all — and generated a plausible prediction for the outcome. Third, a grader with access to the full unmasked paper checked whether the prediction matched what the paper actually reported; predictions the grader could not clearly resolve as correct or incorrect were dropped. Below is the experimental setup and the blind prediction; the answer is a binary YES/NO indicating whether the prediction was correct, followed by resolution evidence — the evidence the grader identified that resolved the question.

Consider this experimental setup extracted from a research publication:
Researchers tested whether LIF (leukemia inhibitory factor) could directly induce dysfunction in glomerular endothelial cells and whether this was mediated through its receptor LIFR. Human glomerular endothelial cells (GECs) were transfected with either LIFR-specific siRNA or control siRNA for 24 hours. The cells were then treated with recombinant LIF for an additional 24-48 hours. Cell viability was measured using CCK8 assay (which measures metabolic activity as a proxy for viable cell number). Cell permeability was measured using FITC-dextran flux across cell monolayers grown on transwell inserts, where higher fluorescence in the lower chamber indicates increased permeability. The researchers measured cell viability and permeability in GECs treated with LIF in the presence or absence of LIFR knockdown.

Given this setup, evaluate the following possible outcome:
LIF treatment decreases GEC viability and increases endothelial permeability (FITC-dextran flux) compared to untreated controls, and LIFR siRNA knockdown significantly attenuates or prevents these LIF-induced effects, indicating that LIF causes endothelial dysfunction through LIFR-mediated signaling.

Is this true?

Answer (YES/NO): YES